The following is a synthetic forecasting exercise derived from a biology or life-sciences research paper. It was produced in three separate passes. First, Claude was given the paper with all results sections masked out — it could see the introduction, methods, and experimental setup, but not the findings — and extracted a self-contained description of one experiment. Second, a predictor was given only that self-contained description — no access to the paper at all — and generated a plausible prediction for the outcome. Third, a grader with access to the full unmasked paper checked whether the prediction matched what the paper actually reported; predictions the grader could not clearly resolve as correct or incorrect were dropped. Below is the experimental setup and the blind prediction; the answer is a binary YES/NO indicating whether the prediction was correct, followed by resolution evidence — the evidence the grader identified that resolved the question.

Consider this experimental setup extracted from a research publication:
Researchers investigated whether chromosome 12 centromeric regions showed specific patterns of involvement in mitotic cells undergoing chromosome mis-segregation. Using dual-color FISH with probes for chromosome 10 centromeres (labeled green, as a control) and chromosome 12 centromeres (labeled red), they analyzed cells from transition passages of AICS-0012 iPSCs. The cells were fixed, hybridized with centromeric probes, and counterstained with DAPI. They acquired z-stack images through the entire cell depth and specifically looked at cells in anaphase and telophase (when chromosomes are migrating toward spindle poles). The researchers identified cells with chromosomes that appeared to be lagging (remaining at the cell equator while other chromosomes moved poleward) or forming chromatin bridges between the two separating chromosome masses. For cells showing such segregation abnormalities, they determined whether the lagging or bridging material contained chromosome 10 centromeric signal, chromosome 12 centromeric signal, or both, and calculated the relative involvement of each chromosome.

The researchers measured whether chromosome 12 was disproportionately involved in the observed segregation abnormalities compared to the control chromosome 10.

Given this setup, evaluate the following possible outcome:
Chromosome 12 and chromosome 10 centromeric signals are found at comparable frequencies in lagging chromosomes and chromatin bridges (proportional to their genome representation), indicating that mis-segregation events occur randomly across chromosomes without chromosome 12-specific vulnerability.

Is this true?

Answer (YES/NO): NO